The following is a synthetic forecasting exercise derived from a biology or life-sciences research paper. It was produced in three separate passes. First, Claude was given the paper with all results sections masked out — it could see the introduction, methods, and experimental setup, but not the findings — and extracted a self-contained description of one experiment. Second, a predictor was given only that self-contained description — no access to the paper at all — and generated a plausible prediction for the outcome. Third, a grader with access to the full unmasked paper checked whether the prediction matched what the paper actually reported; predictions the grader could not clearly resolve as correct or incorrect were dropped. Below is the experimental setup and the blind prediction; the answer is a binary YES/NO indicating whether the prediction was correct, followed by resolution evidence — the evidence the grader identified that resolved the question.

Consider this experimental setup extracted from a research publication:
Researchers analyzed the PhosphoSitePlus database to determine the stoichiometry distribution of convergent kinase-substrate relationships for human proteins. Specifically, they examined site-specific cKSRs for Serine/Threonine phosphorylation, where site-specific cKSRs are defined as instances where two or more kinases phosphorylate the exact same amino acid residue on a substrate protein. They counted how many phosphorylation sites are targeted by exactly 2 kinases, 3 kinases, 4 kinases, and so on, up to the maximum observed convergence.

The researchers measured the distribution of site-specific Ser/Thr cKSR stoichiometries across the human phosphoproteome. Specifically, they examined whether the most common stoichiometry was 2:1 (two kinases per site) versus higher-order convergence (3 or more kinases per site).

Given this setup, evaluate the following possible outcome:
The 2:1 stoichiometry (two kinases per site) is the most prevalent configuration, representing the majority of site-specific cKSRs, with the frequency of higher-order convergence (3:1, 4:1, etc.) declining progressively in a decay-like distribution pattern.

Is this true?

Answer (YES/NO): YES